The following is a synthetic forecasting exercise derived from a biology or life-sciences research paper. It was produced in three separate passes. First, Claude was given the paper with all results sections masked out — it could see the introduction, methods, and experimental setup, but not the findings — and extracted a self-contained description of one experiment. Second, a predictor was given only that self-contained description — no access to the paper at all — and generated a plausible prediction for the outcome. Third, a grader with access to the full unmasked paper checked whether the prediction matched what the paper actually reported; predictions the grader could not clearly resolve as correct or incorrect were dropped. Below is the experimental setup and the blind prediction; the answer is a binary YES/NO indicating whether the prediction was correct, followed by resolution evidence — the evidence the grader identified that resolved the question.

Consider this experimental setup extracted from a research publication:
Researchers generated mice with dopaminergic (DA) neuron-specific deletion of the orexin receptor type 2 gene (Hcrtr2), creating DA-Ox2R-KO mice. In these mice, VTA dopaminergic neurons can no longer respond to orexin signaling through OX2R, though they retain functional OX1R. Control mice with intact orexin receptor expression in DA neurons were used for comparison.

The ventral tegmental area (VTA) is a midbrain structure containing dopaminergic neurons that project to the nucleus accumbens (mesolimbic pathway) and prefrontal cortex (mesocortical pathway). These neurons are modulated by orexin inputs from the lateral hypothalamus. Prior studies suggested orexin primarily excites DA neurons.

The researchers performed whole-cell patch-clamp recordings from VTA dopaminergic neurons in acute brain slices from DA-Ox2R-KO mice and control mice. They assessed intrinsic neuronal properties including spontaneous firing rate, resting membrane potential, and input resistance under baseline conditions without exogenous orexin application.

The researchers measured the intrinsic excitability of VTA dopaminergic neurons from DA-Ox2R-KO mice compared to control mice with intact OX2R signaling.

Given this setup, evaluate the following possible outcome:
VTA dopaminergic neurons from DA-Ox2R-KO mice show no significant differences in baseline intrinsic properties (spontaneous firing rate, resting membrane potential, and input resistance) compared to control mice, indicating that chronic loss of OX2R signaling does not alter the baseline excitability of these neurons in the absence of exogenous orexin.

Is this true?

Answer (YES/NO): YES